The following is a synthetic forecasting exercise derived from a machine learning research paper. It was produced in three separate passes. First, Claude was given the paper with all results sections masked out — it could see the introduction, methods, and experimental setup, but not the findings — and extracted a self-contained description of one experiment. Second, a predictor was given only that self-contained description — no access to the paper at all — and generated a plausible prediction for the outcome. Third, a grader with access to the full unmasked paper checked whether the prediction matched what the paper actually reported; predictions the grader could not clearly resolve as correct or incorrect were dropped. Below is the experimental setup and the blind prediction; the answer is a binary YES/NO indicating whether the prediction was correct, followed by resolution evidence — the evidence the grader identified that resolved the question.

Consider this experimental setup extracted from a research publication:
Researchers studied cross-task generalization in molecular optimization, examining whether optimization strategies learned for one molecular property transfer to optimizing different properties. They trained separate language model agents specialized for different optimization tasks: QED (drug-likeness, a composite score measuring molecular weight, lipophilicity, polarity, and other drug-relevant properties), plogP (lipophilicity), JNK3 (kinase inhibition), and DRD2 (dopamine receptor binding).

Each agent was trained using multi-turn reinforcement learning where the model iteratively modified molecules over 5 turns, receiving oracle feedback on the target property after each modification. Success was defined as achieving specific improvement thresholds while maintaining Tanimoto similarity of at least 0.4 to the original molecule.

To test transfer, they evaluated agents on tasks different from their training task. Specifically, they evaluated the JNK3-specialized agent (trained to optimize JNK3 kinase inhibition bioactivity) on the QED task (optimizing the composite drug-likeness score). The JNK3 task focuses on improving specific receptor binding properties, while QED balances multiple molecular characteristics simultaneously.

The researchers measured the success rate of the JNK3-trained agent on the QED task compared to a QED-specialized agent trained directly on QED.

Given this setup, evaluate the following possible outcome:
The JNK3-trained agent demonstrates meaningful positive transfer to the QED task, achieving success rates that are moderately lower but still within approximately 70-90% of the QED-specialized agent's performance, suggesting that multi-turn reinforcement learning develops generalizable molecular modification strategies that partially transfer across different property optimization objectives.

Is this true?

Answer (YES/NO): YES